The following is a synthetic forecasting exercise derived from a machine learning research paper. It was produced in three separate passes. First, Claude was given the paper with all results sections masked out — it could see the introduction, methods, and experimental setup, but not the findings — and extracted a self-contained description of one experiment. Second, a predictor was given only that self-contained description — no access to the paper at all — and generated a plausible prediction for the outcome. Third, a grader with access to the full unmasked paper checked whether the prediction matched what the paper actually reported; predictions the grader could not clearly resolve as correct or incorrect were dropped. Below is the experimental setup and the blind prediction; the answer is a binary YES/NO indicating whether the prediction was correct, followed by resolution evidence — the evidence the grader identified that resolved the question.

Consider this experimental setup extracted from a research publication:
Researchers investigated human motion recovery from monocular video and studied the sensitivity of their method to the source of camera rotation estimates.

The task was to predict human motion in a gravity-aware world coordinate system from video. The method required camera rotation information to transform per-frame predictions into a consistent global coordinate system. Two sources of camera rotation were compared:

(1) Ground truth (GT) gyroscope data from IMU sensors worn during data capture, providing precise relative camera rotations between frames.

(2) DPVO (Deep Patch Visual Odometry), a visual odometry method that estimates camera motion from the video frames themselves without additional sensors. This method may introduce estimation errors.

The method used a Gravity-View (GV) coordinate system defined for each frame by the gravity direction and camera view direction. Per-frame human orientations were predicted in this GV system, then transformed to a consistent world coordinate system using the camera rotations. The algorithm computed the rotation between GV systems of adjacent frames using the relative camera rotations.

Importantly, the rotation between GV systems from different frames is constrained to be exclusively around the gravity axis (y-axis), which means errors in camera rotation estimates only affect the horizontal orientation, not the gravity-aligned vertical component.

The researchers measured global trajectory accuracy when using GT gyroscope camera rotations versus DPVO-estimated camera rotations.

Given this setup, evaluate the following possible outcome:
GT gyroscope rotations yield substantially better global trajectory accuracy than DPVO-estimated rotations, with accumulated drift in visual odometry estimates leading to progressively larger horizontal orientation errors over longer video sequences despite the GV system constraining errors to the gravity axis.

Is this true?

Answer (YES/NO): NO